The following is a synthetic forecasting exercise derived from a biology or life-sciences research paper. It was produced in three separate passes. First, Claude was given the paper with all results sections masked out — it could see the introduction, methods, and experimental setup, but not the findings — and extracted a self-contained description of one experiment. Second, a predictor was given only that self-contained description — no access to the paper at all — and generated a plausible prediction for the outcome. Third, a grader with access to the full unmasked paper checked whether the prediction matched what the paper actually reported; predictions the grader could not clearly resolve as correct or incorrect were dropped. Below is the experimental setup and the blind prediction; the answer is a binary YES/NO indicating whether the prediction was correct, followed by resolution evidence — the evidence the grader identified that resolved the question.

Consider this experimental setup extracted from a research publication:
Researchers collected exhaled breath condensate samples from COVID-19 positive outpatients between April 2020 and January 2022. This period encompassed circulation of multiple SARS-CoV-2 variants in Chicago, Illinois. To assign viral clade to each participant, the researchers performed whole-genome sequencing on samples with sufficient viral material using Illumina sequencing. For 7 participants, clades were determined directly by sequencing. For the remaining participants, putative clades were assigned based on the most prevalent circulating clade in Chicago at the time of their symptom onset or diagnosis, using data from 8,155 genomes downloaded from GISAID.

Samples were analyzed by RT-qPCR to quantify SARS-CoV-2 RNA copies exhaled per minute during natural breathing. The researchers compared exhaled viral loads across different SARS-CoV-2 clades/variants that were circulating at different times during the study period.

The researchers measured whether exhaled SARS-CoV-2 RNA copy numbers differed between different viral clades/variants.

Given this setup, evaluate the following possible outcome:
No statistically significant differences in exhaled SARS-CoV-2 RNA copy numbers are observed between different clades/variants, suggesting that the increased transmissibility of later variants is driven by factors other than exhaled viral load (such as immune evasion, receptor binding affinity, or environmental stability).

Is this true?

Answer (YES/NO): YES